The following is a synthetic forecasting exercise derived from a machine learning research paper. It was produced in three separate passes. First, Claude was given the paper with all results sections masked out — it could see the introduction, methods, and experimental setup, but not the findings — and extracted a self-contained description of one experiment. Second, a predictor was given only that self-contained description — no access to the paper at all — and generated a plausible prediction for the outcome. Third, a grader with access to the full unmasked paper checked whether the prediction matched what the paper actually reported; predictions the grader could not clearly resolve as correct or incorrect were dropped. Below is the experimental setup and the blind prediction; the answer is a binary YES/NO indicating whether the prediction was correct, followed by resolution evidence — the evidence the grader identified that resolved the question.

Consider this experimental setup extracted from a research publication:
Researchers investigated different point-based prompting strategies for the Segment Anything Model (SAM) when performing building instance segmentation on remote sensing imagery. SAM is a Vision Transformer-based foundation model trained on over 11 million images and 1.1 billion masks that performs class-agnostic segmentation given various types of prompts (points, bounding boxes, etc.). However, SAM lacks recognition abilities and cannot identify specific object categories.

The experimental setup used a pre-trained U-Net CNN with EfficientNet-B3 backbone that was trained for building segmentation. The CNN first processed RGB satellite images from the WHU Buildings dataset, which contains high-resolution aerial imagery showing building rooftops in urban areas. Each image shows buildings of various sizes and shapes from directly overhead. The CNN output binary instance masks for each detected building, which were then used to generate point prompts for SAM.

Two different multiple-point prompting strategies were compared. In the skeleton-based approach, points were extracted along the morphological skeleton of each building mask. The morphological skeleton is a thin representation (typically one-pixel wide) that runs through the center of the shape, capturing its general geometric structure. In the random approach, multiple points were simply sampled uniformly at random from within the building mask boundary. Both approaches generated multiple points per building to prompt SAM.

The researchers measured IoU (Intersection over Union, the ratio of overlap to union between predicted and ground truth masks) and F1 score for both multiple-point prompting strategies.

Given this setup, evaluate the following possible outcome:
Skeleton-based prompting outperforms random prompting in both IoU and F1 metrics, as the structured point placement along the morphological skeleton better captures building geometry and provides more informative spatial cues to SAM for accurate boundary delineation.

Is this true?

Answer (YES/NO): NO